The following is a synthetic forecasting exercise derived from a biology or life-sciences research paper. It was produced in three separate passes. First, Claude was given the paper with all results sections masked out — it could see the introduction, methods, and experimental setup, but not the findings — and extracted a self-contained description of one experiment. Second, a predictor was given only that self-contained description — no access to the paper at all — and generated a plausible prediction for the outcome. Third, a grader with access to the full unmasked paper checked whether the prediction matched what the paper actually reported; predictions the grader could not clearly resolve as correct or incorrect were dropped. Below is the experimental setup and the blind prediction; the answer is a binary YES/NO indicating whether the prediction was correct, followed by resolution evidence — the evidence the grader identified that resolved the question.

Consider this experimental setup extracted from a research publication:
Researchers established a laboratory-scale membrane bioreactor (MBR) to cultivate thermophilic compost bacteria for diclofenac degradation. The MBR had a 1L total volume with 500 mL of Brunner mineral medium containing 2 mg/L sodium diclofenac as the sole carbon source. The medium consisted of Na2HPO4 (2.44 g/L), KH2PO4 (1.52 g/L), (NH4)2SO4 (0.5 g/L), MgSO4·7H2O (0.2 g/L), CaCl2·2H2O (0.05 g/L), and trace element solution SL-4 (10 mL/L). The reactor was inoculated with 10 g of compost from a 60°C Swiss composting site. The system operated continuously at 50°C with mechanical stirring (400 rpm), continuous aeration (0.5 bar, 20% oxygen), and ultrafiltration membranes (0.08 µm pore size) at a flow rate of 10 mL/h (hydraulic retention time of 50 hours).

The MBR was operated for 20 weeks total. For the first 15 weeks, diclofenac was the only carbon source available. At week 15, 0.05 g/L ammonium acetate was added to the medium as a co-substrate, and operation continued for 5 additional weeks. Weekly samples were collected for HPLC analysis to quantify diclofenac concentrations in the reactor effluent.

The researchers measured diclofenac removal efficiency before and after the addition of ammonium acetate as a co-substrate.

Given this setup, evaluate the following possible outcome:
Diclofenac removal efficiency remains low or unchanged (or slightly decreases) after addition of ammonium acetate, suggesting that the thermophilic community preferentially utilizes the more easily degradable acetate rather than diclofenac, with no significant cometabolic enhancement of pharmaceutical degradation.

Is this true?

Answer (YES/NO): NO